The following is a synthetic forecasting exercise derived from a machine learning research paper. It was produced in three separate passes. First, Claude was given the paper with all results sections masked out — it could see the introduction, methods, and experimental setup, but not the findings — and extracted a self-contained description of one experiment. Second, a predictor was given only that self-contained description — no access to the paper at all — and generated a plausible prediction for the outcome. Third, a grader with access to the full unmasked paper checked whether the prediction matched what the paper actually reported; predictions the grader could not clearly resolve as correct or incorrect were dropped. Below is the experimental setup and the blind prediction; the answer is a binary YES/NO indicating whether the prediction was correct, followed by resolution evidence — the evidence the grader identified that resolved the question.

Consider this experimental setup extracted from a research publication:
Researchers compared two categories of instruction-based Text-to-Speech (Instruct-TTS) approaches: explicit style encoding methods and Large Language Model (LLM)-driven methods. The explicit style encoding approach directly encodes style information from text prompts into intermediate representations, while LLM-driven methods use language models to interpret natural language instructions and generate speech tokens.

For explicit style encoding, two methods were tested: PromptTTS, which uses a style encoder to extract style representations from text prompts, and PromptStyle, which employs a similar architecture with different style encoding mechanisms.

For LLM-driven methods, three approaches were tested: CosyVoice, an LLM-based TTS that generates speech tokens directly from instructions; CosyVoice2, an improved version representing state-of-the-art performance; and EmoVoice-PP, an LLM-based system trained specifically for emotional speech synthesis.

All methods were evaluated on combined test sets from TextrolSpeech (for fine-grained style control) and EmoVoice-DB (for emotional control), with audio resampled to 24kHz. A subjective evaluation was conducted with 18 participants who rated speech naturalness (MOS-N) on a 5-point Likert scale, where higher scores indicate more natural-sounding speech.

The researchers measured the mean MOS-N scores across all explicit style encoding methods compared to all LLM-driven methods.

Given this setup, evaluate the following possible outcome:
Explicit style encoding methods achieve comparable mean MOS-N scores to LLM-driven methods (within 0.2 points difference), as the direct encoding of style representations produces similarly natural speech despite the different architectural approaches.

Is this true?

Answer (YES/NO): NO